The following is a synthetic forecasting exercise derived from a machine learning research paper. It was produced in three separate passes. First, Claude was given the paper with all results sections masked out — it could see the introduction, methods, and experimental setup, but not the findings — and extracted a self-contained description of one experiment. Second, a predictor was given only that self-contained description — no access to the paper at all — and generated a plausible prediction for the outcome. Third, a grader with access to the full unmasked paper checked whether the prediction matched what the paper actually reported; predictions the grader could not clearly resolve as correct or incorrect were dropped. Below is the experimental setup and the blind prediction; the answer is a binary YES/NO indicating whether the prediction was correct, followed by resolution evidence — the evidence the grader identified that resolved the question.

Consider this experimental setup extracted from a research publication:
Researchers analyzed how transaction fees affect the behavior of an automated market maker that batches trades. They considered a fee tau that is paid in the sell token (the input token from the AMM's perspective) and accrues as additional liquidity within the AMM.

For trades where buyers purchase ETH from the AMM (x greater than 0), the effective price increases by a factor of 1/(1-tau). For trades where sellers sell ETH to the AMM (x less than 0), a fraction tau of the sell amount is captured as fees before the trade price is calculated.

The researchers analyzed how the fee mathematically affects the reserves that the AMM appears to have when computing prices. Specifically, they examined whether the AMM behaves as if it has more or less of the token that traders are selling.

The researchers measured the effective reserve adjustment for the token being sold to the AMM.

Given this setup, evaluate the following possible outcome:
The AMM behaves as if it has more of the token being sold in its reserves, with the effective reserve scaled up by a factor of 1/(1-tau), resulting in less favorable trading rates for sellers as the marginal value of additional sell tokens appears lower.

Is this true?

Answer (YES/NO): YES